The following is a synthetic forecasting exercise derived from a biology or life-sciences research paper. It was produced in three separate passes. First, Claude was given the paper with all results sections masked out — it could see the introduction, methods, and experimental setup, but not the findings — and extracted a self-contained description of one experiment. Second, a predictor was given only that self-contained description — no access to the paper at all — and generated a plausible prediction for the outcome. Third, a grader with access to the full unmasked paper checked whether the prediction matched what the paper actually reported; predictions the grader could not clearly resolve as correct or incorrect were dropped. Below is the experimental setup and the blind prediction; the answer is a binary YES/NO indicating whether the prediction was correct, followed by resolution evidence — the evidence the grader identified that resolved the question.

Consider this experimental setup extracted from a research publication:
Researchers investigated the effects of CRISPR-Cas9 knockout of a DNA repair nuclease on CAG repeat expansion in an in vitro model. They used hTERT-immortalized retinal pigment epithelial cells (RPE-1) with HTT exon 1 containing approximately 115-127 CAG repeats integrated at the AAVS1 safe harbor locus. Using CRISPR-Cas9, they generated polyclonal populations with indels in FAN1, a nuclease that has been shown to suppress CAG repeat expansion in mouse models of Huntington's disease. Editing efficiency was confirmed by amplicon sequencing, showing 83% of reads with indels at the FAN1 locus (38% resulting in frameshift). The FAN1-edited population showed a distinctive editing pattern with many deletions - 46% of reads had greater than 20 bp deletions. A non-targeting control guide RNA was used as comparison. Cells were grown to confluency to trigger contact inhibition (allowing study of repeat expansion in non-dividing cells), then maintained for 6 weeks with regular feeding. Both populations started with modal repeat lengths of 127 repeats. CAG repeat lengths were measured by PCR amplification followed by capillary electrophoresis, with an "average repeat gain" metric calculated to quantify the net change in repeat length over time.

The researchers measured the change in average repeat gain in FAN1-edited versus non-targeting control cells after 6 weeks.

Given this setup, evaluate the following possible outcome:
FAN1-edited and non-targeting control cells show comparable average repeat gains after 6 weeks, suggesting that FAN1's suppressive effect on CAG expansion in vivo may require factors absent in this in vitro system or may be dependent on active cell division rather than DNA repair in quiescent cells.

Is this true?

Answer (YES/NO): NO